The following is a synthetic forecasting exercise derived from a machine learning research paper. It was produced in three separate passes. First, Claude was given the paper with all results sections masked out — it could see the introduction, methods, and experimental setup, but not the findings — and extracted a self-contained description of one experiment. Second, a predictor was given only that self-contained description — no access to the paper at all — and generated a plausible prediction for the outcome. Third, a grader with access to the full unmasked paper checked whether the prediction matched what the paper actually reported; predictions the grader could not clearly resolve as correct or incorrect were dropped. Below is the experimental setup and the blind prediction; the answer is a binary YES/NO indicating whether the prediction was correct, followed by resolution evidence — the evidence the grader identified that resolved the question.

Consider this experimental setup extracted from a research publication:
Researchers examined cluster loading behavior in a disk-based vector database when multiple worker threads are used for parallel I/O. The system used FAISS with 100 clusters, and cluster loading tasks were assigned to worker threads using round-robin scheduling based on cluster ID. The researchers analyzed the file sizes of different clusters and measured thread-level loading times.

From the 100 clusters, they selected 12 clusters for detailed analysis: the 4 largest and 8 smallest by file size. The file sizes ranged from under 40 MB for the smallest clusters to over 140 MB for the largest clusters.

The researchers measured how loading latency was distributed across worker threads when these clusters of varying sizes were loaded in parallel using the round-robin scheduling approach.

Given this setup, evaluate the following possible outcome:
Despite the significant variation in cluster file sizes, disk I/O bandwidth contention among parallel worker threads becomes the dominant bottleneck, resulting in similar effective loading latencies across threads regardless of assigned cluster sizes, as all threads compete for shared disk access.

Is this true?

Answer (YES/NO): NO